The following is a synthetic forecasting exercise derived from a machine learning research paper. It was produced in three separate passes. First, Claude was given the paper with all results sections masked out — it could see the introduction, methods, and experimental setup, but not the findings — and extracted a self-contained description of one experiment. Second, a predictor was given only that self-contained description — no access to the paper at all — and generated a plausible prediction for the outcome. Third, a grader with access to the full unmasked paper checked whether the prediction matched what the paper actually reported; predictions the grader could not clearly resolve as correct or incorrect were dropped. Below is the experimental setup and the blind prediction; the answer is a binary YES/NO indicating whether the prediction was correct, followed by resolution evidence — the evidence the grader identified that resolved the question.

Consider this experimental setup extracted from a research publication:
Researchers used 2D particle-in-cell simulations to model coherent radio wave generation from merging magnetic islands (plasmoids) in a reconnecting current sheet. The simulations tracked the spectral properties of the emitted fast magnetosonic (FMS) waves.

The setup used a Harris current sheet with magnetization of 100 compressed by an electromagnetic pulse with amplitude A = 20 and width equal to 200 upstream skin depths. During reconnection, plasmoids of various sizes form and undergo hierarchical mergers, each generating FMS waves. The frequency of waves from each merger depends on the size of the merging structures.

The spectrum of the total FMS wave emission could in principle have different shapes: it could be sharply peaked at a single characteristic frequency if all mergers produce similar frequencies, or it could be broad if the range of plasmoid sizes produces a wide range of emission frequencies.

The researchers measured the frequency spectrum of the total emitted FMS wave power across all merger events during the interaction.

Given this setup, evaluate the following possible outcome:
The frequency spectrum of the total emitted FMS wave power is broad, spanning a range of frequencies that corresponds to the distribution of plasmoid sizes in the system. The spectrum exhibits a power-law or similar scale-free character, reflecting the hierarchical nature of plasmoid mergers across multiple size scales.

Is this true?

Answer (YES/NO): NO